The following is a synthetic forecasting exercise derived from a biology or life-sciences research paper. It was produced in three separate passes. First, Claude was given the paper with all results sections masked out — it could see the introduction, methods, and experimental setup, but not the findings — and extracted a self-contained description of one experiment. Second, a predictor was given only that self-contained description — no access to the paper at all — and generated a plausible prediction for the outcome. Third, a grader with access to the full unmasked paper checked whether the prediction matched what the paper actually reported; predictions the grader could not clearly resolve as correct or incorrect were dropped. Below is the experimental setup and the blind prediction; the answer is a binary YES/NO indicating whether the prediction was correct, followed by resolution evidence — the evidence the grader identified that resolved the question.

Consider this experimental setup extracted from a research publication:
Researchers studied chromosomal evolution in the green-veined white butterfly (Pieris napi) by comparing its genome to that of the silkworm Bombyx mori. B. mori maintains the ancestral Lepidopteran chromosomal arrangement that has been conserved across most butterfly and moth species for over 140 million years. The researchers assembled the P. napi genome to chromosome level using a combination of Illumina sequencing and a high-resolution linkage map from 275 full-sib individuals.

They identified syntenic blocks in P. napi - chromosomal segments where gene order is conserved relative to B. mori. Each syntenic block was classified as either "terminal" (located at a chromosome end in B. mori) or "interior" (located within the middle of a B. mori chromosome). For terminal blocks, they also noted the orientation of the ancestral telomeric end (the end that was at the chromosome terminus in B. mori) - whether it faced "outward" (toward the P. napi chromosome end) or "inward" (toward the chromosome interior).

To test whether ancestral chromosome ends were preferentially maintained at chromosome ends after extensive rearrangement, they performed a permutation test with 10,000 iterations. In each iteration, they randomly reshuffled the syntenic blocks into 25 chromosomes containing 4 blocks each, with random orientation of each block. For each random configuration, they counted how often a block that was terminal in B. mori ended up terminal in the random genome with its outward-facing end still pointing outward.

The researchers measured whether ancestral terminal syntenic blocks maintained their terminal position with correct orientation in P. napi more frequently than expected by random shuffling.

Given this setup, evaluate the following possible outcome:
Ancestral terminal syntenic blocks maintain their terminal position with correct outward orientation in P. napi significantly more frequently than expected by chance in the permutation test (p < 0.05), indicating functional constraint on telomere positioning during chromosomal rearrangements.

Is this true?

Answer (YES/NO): YES